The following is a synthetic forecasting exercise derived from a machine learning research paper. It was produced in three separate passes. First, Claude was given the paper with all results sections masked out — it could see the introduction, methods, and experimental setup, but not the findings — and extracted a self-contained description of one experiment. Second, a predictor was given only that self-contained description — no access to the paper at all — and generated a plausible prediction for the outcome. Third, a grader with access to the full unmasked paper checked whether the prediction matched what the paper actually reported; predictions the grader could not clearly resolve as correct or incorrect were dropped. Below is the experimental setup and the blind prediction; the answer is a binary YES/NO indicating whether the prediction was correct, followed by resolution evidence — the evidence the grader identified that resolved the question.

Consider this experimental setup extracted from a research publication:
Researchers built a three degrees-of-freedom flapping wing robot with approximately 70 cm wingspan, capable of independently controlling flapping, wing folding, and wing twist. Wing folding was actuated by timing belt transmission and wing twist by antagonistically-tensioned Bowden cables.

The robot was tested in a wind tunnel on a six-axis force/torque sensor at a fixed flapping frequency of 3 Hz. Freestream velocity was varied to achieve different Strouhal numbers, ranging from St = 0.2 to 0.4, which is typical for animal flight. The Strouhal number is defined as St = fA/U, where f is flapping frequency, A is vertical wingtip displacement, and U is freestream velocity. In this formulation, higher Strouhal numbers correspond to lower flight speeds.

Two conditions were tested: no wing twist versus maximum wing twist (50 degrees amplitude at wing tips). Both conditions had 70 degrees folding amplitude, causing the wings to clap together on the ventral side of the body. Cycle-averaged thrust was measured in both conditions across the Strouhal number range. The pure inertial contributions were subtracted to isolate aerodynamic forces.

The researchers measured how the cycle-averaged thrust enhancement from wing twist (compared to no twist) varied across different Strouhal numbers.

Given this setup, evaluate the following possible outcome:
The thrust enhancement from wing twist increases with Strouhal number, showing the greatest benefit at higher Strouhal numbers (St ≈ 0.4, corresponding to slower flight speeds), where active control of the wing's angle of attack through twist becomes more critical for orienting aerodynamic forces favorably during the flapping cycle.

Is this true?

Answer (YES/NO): YES